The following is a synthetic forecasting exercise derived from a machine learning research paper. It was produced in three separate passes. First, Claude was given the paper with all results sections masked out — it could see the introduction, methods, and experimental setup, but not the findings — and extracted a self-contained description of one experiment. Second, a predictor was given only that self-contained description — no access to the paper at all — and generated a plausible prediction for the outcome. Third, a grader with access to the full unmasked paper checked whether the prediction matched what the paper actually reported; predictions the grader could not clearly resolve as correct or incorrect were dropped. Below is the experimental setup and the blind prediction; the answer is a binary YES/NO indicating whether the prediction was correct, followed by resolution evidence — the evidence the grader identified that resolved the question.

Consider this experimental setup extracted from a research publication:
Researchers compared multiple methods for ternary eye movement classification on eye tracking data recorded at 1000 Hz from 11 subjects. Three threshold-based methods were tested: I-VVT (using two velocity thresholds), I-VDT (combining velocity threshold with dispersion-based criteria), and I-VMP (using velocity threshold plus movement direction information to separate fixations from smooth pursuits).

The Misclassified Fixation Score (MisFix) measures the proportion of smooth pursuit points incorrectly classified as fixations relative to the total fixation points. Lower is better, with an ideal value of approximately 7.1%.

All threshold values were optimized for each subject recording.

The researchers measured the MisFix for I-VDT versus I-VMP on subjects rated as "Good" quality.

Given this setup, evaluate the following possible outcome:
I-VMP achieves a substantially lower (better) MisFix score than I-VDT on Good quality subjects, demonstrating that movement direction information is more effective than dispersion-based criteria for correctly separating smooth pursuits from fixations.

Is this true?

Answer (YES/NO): NO